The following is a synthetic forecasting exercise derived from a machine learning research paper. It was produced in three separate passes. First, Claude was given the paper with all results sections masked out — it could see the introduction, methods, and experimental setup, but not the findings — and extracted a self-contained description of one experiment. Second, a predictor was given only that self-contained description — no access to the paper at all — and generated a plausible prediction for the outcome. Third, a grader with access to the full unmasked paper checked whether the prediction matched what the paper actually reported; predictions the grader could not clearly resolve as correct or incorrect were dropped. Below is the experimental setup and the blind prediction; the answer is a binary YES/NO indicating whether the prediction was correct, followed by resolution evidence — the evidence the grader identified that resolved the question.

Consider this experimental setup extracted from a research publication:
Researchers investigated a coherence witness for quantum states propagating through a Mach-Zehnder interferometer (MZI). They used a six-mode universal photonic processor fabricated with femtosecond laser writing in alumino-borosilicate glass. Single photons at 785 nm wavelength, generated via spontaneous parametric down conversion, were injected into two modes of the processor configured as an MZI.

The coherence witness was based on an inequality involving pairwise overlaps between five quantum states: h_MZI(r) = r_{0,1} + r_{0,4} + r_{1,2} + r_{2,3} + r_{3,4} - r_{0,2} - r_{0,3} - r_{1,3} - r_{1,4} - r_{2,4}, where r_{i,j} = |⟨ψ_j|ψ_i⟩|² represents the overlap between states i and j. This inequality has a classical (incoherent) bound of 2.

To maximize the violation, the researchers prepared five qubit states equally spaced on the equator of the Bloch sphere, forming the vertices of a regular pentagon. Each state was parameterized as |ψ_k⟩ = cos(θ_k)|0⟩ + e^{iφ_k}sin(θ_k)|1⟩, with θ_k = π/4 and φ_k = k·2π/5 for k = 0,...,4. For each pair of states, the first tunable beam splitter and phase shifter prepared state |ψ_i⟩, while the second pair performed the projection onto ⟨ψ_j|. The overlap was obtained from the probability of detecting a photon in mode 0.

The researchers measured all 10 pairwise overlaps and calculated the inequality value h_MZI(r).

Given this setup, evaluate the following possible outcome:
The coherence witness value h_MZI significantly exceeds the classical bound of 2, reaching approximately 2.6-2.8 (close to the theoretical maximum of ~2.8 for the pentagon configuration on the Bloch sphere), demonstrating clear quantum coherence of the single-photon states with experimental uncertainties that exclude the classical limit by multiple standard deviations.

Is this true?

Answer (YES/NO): YES